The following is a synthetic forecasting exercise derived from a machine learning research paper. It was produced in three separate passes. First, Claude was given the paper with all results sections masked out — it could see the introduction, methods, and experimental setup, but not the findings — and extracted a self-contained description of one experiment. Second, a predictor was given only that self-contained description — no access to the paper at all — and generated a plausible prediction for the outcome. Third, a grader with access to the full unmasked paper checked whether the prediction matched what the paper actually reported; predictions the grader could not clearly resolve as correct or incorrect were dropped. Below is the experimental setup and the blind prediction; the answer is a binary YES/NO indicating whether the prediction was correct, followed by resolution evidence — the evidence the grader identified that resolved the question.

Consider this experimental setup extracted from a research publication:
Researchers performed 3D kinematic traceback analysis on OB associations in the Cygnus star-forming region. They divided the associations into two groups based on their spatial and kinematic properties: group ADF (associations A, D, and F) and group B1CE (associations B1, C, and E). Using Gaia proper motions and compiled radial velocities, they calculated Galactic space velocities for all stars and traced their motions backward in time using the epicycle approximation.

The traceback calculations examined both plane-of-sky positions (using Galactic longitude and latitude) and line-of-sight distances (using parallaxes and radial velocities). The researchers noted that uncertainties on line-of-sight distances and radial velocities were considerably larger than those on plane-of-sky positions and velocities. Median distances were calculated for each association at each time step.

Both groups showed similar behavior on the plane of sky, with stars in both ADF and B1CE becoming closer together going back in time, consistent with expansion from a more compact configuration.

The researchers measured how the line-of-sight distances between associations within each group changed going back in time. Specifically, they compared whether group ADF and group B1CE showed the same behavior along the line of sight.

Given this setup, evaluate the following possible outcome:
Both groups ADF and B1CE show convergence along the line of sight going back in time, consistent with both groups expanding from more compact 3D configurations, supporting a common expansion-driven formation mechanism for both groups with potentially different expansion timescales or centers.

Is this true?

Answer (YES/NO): NO